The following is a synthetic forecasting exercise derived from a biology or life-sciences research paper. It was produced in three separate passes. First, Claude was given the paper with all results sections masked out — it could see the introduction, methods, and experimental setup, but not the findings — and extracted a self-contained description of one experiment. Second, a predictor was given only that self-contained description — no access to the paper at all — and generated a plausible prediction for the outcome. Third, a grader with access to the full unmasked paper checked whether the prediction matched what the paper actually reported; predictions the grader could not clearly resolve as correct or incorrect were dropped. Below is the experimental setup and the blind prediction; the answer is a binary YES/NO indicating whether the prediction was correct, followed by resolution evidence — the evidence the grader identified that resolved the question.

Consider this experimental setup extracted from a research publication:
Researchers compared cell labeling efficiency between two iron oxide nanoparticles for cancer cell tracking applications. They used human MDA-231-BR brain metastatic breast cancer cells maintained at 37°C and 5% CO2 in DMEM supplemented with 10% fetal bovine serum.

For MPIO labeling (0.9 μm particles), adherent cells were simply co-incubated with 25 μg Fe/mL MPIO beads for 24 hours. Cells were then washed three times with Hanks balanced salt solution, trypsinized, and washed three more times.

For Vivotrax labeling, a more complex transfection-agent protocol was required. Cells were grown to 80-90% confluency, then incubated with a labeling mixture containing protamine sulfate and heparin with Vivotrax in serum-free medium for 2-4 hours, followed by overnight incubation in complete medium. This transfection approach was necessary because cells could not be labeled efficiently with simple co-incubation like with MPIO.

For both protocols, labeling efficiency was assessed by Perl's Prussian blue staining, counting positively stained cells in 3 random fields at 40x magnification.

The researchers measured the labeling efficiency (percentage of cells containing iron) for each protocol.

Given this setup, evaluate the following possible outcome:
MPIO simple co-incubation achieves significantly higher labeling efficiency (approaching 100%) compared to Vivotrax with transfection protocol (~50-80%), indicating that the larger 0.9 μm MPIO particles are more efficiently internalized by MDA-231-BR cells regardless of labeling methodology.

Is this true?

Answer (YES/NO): NO